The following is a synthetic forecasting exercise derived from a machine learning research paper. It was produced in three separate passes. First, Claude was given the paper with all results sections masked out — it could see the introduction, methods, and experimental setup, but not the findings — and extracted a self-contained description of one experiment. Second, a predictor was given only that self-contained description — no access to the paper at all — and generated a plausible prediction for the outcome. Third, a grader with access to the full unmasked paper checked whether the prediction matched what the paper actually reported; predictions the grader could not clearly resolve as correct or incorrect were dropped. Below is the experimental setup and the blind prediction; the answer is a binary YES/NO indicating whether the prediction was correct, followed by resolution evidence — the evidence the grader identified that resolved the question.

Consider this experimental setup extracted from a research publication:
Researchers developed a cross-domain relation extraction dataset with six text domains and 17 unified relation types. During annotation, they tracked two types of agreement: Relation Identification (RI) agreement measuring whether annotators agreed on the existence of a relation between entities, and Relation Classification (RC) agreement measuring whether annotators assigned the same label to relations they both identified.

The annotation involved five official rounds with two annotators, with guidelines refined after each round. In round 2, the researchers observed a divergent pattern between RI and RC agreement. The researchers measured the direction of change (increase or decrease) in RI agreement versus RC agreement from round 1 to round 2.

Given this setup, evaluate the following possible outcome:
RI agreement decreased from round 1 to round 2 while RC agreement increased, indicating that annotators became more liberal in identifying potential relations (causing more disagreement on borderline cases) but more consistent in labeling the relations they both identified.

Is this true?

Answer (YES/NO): NO